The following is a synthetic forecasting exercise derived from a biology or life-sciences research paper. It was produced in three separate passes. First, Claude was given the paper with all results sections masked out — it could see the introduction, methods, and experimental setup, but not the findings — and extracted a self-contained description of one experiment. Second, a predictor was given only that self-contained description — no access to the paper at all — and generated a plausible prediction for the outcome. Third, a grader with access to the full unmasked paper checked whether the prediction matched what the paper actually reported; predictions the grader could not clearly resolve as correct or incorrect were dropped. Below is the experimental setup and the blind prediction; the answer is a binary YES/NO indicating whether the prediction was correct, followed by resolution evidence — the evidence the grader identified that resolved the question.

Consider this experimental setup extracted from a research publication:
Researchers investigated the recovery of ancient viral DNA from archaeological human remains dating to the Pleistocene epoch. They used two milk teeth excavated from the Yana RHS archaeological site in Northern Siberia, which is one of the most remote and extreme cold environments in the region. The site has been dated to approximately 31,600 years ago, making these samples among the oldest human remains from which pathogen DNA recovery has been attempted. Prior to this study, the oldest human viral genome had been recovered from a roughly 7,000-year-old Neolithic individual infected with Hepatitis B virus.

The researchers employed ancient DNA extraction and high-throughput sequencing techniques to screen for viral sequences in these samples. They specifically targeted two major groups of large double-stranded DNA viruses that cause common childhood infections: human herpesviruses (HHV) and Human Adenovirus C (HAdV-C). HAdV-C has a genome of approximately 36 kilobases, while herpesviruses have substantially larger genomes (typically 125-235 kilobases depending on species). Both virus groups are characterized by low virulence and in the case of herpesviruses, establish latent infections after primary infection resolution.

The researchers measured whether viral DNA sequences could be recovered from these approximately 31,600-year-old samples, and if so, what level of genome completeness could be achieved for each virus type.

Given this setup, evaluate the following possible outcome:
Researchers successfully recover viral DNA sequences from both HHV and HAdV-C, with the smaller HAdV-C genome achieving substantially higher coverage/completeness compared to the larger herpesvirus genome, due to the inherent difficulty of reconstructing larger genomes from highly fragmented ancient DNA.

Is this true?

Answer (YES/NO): YES